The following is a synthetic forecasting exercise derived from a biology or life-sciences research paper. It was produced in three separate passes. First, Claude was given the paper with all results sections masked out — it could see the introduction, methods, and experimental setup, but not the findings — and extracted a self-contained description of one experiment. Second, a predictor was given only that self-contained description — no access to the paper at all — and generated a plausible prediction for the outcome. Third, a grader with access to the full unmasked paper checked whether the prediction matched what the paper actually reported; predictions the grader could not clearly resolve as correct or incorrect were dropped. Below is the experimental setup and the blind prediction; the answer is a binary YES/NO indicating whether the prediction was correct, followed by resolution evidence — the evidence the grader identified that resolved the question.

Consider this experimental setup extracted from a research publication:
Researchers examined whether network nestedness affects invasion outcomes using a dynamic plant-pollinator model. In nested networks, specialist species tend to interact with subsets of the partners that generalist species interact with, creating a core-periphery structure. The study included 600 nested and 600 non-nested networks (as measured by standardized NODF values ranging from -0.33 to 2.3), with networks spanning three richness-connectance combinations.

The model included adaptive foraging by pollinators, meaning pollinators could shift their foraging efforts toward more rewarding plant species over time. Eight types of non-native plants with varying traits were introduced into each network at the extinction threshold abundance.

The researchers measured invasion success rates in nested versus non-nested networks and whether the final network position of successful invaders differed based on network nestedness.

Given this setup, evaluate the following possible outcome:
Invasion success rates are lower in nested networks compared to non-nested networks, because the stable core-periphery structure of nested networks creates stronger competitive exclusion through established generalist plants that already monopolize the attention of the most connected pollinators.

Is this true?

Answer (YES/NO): NO